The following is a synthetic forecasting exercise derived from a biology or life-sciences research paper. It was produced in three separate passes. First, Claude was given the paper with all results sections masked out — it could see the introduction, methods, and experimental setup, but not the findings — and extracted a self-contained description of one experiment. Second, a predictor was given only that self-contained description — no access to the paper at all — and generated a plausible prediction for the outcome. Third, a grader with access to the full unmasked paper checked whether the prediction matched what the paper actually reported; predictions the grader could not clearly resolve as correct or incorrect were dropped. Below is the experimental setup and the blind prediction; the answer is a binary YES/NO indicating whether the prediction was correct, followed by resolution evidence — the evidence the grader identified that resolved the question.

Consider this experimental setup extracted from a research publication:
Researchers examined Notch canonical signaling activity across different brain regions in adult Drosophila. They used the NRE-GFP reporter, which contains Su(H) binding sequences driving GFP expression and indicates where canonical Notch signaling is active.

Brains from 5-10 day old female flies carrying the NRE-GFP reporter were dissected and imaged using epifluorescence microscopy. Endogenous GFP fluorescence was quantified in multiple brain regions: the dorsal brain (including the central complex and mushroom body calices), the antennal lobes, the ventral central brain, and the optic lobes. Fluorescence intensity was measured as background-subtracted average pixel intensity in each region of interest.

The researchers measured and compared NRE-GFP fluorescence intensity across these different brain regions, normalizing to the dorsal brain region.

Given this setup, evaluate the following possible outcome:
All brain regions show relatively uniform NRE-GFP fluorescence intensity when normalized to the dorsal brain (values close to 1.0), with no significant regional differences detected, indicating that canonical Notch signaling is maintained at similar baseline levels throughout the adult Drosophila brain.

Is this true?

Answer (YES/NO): NO